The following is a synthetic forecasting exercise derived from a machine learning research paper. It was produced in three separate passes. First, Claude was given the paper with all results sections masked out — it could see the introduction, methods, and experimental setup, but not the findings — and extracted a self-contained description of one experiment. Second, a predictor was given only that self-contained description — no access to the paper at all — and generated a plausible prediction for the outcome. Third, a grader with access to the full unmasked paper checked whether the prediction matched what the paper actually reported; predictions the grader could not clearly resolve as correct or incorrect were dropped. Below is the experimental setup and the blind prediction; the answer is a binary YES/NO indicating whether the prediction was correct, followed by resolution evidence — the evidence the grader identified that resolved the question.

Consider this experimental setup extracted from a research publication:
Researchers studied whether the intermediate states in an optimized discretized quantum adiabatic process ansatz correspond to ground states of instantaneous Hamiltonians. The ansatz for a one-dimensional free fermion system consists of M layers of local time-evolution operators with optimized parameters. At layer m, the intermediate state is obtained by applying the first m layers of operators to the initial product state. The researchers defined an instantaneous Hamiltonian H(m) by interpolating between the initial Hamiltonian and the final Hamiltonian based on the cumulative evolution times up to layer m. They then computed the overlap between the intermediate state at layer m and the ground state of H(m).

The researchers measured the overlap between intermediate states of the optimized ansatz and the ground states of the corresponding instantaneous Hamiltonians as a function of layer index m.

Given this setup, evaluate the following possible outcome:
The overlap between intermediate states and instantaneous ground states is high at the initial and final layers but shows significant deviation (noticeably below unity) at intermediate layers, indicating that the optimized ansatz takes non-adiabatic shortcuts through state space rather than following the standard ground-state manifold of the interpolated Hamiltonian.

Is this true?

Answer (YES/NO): YES